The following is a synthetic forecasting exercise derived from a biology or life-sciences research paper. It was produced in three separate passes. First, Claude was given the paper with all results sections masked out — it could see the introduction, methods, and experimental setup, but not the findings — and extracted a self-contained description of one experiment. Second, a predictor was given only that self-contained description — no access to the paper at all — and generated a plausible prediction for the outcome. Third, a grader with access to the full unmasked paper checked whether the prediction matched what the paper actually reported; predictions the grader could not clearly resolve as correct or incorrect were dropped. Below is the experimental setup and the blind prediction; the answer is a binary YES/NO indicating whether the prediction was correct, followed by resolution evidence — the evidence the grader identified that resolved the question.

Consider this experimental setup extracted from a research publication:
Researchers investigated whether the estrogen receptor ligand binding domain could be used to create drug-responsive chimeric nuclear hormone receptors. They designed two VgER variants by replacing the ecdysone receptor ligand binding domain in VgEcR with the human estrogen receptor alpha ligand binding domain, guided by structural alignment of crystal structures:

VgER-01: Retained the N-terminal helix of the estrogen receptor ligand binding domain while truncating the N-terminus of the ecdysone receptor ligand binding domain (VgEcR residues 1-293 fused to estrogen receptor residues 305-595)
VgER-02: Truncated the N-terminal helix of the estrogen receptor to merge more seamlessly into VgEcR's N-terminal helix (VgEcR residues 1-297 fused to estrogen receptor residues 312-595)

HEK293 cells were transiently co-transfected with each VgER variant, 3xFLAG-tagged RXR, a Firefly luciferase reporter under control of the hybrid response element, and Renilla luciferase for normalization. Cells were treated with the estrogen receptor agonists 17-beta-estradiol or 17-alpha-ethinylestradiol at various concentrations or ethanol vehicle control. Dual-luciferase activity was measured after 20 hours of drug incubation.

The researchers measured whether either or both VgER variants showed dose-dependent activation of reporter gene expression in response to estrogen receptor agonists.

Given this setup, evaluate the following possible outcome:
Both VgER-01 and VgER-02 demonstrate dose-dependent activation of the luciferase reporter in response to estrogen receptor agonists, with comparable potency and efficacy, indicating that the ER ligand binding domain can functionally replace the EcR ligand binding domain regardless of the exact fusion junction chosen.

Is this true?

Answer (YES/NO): NO